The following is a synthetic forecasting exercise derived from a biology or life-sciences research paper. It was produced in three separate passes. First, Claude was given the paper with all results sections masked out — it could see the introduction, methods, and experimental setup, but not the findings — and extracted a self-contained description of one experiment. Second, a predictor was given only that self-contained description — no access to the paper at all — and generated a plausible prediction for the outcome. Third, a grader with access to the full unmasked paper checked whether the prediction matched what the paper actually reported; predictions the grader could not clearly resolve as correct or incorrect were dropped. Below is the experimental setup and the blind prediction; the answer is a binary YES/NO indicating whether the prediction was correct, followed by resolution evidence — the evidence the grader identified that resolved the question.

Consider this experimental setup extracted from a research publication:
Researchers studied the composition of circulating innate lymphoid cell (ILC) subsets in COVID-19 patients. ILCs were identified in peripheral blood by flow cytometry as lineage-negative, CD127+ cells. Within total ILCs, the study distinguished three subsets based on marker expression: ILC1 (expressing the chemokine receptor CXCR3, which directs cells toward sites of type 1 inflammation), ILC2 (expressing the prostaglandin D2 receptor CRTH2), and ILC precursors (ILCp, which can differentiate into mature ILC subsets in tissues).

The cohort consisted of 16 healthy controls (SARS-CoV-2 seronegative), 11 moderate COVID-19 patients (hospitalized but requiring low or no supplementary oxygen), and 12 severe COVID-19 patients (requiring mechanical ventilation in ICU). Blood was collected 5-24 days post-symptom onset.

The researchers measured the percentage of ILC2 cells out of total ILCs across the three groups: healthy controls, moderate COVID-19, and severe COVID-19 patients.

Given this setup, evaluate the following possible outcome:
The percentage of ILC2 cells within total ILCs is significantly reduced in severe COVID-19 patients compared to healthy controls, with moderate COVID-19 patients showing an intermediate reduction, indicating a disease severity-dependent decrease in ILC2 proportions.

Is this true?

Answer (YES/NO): NO